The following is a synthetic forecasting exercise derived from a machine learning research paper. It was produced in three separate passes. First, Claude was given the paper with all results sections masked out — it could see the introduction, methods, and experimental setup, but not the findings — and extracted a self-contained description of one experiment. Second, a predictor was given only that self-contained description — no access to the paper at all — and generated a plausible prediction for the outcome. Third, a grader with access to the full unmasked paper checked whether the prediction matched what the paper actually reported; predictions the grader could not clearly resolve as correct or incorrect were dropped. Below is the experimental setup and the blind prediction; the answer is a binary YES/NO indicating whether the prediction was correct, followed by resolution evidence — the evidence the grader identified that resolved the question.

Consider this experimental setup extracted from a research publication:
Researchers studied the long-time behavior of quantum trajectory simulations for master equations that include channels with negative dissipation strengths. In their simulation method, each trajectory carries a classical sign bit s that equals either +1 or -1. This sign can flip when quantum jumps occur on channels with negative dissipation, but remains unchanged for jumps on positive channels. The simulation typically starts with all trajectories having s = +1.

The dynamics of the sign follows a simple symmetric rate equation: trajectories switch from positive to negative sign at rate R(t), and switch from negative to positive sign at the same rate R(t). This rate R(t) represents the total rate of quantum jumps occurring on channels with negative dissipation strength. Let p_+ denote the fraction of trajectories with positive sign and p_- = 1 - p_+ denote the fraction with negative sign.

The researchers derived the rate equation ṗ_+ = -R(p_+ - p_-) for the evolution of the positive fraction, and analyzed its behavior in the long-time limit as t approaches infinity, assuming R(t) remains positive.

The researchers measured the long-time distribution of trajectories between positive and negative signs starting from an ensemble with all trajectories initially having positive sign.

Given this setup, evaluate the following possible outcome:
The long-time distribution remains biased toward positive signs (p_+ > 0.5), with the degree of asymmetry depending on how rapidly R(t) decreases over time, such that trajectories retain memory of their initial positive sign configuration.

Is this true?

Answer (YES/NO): NO